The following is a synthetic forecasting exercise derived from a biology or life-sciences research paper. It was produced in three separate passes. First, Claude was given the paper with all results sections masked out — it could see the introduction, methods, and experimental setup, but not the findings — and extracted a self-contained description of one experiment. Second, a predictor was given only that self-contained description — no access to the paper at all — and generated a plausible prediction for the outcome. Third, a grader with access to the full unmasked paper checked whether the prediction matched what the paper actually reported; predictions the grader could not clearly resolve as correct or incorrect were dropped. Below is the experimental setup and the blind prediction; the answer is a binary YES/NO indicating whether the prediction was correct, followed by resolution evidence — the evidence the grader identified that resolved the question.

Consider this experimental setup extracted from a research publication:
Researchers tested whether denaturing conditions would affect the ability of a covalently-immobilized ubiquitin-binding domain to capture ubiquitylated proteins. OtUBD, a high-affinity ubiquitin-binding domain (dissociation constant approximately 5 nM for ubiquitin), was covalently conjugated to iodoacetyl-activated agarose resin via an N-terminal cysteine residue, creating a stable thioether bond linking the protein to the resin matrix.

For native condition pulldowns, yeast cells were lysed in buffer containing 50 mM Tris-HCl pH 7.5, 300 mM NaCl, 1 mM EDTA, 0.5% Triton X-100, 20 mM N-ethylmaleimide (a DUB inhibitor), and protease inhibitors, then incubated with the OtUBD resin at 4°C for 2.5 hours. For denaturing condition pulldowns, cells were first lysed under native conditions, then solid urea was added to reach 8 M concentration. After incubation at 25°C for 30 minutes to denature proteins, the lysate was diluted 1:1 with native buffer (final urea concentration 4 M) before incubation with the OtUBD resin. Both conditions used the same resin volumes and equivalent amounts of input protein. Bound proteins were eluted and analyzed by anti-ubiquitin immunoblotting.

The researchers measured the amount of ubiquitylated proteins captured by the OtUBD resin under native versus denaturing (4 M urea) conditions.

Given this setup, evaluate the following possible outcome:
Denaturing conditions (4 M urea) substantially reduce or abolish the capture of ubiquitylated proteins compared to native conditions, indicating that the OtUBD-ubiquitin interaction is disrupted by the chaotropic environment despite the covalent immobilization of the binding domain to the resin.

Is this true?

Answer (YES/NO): NO